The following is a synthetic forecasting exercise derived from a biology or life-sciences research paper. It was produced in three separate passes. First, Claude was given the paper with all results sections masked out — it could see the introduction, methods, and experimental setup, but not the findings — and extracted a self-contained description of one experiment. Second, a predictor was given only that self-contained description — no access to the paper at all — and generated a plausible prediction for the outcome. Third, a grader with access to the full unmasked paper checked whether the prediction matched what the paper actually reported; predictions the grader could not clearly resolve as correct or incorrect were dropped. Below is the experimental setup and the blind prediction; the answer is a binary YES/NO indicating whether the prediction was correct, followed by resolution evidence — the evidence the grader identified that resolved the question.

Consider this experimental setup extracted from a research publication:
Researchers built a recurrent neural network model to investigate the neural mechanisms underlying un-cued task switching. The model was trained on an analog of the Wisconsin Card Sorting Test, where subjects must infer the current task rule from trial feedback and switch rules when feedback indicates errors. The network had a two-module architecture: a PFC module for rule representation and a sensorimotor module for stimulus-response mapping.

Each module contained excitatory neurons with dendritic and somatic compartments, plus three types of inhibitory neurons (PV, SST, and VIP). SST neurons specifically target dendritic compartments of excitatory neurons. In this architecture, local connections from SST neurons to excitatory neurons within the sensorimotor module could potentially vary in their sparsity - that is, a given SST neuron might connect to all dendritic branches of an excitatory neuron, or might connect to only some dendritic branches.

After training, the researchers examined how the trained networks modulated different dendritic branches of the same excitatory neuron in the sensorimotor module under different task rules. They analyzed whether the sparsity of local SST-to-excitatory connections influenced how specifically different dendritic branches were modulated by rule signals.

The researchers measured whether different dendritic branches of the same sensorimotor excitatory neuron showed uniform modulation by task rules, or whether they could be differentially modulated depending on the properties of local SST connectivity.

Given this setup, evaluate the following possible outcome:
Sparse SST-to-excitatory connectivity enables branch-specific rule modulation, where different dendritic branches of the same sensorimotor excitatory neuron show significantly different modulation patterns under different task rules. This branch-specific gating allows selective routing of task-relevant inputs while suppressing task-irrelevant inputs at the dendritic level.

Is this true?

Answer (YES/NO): YES